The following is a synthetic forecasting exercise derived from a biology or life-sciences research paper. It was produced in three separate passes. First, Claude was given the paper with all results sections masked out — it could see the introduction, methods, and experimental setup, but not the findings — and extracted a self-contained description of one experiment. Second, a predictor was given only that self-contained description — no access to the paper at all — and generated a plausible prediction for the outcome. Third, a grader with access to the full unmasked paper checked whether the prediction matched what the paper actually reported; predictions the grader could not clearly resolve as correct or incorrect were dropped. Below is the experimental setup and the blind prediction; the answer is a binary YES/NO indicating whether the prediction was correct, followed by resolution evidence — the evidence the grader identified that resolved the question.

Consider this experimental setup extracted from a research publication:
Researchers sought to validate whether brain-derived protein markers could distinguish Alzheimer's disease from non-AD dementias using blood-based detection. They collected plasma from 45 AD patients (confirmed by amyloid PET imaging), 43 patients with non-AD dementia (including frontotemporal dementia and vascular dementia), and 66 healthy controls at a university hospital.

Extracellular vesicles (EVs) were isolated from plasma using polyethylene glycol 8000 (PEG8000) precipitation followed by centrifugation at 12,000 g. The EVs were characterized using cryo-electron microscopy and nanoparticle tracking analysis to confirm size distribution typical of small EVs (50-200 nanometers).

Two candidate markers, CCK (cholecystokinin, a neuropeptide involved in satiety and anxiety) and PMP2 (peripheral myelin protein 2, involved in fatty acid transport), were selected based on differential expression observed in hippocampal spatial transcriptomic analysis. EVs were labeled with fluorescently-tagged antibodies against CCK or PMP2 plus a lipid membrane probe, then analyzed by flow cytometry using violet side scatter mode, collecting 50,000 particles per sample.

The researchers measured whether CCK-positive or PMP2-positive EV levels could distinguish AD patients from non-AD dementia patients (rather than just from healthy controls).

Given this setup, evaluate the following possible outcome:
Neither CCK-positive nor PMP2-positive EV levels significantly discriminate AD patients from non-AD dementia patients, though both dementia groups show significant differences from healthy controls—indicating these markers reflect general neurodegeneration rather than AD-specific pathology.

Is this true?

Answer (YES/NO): NO